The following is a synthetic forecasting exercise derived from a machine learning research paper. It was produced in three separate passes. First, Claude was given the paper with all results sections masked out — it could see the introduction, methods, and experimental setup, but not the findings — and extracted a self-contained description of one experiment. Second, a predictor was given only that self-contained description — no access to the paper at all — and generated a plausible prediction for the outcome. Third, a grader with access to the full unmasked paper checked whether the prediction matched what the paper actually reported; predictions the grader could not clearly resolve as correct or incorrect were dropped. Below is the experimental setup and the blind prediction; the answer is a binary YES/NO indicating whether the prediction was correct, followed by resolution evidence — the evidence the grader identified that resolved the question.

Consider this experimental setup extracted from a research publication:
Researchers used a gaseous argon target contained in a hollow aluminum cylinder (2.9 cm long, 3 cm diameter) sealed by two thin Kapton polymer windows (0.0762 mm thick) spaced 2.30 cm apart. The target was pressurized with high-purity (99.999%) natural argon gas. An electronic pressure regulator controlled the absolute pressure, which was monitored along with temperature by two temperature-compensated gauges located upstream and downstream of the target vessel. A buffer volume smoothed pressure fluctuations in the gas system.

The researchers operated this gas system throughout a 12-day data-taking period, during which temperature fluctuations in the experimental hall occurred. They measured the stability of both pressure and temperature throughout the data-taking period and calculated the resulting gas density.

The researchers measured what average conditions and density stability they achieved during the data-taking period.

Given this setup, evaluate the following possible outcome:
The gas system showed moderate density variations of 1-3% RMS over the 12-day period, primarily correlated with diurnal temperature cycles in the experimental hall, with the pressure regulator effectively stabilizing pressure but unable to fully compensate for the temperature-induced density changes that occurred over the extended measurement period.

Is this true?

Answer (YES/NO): NO